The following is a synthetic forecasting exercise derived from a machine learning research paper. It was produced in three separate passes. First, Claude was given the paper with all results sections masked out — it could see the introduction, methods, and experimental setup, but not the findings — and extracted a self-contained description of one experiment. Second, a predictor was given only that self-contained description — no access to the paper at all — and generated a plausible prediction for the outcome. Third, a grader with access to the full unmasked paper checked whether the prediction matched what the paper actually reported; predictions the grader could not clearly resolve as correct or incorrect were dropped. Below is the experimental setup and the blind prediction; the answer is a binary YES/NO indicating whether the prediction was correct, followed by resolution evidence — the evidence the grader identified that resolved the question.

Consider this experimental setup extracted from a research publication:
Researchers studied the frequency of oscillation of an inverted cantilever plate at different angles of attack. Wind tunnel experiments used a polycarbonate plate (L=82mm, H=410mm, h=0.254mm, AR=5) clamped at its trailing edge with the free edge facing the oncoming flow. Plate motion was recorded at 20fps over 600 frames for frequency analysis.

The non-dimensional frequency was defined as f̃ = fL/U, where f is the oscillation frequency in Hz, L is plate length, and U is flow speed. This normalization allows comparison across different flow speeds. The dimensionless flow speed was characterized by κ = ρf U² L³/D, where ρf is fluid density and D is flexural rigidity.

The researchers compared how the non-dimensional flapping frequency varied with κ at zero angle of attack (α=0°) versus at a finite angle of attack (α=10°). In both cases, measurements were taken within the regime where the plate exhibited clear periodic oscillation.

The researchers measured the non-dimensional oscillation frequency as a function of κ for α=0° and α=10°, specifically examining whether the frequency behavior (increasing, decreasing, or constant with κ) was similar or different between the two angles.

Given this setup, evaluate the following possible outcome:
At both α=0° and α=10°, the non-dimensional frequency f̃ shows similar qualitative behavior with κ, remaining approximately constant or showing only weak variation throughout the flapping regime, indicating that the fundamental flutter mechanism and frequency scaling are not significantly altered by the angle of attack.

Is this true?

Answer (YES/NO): NO